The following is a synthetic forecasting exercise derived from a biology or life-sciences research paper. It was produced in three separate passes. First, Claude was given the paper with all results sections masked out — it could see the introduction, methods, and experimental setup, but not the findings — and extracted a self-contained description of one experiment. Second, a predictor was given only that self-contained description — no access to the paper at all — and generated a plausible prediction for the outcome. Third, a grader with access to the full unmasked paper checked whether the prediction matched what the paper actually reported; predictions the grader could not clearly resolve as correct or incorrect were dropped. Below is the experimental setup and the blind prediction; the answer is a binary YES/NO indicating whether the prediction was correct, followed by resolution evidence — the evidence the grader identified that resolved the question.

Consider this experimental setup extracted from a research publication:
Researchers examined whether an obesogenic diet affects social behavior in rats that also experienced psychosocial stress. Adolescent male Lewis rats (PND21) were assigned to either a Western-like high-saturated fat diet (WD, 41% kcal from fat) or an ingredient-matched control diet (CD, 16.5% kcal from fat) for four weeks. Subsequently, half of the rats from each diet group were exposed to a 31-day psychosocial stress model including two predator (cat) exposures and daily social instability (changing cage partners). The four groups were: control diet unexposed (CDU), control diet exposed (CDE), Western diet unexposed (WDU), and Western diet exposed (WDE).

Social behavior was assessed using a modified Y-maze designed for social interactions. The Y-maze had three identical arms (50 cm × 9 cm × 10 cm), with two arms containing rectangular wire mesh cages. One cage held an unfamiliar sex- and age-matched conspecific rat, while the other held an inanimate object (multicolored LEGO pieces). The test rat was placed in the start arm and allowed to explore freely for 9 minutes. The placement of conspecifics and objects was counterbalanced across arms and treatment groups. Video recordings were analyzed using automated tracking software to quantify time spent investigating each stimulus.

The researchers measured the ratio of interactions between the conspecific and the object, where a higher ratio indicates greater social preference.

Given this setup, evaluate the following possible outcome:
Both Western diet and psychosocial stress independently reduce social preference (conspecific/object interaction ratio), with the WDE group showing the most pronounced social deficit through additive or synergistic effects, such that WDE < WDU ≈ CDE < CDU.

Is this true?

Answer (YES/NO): NO